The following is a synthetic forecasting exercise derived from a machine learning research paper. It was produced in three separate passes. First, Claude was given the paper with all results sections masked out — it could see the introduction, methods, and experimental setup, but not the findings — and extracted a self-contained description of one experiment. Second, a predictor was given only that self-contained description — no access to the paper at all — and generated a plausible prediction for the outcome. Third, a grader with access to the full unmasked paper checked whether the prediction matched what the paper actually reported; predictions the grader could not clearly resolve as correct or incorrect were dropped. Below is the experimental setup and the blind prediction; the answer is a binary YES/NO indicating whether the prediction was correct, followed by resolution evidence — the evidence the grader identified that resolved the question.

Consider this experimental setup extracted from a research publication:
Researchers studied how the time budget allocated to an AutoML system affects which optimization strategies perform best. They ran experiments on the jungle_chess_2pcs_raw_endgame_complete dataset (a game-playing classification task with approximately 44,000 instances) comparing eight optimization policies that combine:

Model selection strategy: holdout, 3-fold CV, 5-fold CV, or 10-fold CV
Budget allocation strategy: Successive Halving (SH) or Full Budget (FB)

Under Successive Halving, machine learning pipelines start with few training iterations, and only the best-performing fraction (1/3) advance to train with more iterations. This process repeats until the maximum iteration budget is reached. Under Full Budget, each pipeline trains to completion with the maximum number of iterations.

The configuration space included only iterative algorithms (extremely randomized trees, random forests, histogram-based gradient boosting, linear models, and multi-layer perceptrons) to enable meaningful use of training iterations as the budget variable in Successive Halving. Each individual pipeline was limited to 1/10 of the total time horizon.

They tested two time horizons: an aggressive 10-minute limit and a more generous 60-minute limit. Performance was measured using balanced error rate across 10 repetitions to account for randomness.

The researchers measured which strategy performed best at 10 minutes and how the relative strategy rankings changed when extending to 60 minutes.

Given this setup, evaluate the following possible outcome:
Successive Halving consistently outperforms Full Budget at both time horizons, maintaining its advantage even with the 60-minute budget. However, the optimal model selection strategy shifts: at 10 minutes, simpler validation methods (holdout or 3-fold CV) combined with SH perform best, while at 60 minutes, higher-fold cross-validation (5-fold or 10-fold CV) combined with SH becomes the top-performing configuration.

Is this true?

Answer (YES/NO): NO